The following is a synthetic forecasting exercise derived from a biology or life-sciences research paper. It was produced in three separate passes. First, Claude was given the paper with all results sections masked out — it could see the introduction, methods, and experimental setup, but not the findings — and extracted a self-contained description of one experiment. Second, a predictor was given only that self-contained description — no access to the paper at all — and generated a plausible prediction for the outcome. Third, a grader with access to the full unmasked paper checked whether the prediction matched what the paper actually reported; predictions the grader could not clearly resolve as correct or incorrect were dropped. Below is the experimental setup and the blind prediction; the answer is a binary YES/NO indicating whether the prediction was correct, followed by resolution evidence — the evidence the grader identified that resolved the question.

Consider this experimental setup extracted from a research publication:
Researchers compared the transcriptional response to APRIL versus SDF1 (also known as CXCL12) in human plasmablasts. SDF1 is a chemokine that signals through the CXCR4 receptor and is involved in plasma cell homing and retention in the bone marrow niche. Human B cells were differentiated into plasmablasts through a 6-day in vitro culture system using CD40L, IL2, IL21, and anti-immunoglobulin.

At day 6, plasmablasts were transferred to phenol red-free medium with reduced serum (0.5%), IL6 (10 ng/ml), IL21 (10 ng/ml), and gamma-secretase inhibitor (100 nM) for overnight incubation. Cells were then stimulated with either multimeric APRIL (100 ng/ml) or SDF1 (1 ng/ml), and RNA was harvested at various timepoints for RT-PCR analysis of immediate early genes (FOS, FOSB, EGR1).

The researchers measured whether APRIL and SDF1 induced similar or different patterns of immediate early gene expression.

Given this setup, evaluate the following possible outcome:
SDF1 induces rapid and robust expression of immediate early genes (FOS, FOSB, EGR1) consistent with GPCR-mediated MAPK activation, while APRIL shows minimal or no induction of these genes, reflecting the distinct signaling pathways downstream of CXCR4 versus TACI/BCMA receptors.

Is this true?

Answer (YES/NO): NO